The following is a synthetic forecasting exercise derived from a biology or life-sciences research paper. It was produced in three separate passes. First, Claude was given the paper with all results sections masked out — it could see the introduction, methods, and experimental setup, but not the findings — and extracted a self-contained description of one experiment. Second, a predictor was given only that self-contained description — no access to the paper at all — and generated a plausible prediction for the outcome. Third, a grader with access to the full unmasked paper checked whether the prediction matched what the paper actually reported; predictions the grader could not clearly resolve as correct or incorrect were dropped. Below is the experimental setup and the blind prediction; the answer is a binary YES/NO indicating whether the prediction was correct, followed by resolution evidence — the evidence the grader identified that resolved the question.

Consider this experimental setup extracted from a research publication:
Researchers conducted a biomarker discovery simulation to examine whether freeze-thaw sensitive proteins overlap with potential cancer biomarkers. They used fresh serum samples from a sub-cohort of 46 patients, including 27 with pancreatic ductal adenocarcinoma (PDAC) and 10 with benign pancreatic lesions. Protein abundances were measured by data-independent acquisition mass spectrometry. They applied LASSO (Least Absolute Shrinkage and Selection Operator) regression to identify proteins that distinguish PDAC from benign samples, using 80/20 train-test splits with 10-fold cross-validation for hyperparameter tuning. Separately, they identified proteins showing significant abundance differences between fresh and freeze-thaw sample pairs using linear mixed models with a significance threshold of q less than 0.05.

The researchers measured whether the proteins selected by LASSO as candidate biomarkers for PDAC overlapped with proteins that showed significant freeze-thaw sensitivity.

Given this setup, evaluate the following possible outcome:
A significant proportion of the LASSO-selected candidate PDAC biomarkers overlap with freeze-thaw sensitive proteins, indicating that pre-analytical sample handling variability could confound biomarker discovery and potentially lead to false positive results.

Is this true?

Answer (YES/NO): NO